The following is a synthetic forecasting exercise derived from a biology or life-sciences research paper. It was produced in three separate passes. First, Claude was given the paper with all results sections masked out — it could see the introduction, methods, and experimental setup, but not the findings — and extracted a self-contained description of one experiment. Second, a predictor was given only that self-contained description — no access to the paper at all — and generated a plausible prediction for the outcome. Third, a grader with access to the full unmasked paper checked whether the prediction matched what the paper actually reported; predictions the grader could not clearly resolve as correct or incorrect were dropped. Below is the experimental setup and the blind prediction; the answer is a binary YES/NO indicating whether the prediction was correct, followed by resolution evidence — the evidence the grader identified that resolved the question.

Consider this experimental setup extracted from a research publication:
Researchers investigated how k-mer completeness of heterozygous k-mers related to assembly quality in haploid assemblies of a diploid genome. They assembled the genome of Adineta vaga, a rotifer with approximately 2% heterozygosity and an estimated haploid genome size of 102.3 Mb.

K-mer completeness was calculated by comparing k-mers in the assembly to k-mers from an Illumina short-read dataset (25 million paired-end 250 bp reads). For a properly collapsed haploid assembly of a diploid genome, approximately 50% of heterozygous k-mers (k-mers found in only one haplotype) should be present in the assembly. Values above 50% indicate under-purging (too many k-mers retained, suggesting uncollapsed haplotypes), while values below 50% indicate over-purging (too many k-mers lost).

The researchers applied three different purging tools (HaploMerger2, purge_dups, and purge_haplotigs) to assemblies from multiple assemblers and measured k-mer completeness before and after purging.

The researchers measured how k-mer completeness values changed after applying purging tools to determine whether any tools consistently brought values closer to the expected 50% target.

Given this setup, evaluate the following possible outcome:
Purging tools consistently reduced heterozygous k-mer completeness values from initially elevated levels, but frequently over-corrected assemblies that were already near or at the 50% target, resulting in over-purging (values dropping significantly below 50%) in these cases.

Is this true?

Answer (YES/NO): NO